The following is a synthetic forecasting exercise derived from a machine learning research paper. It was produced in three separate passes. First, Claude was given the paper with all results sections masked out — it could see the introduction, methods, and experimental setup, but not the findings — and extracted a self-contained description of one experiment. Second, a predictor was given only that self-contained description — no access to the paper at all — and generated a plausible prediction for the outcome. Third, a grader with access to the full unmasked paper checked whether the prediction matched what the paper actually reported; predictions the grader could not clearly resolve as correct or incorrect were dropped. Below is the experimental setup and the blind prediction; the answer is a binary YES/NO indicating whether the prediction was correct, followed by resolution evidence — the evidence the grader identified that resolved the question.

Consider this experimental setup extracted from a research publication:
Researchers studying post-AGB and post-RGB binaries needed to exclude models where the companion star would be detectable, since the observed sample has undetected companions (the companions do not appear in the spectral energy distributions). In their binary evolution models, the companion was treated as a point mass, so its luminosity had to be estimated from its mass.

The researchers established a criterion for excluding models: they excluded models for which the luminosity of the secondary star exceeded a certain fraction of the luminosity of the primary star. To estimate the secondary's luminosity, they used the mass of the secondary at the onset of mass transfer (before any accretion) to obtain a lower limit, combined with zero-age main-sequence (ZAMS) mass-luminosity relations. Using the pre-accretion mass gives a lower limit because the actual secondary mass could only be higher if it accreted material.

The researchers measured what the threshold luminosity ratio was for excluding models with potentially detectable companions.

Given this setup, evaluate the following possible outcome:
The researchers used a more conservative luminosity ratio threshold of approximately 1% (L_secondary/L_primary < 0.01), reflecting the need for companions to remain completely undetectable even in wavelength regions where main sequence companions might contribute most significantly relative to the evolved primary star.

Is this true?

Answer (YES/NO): NO